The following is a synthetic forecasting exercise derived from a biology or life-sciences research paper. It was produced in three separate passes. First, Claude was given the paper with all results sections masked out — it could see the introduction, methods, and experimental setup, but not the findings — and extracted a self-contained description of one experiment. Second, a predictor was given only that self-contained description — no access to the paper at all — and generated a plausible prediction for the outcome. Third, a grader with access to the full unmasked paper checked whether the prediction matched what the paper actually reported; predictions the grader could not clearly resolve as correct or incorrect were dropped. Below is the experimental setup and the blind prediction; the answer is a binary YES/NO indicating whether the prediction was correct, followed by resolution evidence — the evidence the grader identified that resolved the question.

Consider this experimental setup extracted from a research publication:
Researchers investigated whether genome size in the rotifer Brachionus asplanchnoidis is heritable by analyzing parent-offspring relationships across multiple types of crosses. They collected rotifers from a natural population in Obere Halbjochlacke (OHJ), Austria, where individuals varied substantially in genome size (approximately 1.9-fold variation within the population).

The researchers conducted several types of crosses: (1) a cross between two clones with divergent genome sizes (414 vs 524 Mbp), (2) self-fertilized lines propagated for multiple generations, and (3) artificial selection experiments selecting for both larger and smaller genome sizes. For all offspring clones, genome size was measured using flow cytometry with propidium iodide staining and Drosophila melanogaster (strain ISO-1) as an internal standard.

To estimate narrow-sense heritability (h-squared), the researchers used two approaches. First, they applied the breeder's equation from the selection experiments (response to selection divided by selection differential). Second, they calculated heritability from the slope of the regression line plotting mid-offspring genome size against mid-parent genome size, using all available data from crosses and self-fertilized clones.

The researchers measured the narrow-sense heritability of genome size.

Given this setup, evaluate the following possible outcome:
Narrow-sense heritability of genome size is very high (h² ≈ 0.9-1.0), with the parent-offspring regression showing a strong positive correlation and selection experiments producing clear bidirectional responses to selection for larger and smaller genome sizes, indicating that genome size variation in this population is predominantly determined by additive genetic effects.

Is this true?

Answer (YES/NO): NO